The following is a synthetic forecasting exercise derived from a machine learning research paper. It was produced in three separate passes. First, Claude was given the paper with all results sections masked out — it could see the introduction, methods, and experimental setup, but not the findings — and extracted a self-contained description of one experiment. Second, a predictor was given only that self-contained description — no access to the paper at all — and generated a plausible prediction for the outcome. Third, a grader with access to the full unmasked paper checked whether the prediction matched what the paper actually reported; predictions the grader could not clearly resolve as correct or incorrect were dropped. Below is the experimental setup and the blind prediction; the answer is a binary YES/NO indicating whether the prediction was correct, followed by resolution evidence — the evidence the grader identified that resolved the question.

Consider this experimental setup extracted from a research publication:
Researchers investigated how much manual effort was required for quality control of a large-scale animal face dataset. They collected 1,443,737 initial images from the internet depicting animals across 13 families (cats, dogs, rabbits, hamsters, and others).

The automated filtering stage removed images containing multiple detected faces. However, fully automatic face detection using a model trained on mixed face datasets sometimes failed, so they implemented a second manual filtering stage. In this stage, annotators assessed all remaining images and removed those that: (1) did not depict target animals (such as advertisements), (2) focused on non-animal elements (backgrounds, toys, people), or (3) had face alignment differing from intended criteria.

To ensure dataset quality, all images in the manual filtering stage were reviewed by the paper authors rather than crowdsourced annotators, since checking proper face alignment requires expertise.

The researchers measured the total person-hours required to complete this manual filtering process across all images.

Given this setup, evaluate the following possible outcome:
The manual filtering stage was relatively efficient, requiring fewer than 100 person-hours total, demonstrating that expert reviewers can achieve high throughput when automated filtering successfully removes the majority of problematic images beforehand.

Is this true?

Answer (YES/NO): NO